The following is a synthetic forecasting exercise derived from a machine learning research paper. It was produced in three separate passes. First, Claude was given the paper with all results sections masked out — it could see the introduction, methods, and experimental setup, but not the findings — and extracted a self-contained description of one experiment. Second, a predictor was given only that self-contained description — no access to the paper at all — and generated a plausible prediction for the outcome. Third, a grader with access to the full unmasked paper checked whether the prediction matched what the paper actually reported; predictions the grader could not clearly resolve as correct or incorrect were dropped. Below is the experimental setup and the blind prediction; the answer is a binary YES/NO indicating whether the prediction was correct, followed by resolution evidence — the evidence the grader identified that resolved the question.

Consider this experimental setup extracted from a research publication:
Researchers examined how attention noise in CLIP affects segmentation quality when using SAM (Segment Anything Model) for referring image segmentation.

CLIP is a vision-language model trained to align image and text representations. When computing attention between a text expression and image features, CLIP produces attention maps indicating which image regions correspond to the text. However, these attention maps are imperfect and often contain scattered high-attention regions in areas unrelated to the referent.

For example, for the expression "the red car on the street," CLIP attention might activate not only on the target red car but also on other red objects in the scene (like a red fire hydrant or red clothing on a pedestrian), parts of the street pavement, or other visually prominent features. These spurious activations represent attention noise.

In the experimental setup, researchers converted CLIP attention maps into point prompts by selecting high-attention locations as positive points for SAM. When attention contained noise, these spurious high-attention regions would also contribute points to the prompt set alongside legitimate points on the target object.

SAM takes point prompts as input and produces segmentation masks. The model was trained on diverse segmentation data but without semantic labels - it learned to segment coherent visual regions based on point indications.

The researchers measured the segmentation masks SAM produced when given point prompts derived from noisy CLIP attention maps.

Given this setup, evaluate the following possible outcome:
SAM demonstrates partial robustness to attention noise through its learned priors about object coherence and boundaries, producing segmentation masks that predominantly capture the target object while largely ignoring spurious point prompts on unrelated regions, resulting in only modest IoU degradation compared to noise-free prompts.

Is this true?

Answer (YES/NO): NO